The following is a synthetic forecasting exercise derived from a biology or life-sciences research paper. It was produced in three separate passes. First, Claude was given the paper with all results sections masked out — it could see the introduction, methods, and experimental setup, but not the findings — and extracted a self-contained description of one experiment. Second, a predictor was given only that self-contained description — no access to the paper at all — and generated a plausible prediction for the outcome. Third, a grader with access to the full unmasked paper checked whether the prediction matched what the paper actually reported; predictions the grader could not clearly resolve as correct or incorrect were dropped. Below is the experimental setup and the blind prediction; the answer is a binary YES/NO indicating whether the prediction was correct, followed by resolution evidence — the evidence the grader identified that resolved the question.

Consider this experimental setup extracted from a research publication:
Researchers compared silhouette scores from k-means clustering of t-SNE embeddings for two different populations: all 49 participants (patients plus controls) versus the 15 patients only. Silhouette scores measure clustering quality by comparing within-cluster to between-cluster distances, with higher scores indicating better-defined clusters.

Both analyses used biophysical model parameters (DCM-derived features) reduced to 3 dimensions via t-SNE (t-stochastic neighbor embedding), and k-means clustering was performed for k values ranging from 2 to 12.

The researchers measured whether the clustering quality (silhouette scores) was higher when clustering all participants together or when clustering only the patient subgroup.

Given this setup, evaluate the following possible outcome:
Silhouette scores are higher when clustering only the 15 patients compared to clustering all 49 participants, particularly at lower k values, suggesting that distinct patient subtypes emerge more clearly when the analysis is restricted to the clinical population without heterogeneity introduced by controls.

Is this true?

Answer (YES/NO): YES